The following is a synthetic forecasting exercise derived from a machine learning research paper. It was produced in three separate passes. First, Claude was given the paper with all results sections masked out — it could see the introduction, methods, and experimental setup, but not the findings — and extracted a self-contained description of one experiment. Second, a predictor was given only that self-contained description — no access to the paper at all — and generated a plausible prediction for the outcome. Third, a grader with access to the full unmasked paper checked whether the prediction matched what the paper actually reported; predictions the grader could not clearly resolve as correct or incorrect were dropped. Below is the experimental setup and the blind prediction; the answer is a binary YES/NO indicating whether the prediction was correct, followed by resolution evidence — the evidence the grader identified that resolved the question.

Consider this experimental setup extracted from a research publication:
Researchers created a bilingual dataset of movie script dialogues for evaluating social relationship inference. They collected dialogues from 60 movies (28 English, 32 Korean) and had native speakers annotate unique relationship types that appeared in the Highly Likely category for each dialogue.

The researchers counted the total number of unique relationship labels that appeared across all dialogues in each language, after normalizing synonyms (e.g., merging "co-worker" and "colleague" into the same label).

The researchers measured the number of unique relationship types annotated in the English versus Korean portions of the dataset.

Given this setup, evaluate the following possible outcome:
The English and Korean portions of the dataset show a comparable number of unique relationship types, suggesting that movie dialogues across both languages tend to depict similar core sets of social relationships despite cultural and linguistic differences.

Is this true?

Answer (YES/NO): NO